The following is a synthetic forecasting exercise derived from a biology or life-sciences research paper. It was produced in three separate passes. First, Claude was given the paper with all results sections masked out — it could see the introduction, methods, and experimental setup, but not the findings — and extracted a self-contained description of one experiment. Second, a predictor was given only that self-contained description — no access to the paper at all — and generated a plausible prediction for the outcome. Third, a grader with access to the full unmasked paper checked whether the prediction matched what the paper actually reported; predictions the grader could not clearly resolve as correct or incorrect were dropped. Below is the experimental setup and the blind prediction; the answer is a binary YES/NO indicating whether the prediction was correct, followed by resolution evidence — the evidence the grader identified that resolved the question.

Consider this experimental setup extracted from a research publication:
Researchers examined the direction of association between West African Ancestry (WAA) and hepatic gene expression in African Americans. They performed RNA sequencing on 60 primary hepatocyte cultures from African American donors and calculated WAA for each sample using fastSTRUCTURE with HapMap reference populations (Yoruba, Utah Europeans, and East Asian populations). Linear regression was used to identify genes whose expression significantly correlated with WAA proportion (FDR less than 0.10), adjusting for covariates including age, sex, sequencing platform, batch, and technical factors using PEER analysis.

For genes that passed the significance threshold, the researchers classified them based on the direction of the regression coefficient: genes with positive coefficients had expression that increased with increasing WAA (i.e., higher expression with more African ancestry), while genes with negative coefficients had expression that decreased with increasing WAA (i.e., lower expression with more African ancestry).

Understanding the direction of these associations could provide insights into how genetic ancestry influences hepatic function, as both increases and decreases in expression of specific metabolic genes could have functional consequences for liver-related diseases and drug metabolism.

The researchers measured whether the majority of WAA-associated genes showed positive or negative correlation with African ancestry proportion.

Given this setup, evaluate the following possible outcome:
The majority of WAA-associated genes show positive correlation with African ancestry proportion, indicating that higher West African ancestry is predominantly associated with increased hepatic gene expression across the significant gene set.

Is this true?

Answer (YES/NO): NO